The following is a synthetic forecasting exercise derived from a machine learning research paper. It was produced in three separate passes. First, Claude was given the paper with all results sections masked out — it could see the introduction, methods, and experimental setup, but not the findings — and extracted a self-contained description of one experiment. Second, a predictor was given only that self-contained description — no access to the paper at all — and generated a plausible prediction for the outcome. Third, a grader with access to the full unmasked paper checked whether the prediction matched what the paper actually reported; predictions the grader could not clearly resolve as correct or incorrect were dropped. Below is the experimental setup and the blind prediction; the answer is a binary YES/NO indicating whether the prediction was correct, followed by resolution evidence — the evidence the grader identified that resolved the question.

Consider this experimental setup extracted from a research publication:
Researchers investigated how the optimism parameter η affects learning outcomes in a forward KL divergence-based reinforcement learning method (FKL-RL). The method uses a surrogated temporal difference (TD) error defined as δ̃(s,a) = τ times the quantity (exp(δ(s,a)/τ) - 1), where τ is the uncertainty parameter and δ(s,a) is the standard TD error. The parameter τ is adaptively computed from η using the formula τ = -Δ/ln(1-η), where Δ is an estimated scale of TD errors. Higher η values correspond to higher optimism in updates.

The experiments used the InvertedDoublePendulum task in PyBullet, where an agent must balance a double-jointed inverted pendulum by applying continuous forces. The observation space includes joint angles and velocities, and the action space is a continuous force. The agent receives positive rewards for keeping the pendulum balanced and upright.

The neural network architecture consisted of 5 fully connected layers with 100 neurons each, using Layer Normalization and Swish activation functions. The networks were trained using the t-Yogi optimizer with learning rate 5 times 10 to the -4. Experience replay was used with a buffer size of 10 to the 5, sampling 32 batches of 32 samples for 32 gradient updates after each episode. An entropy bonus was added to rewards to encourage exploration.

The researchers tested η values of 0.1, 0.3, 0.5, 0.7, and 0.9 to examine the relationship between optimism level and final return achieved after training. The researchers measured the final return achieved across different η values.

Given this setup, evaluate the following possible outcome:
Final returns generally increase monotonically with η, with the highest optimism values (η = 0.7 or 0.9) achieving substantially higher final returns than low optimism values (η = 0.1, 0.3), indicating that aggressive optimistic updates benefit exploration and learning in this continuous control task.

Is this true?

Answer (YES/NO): YES